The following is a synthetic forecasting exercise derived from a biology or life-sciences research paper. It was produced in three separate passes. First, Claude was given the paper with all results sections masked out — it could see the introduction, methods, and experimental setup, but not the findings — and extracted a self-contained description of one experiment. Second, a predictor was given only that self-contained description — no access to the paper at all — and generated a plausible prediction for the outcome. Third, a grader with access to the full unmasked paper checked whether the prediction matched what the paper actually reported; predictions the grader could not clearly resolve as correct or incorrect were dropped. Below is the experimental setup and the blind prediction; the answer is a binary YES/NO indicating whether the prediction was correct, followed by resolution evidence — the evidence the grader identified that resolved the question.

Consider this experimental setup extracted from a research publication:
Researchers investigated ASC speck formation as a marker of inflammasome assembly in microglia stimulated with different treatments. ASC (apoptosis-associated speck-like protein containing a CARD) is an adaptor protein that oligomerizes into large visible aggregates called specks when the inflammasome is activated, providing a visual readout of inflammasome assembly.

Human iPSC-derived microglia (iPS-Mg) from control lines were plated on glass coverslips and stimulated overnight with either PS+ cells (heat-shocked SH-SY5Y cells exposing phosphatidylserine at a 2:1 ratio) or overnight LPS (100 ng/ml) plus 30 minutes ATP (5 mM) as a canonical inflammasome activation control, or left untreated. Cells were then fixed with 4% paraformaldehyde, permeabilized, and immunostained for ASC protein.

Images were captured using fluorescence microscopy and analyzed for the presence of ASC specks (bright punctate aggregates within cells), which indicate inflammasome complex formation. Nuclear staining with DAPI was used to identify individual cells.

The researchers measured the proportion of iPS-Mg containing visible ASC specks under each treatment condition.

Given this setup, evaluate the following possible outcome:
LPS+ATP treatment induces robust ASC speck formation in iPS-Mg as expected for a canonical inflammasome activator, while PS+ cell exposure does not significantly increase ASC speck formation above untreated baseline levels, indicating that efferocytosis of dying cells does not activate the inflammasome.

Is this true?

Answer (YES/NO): NO